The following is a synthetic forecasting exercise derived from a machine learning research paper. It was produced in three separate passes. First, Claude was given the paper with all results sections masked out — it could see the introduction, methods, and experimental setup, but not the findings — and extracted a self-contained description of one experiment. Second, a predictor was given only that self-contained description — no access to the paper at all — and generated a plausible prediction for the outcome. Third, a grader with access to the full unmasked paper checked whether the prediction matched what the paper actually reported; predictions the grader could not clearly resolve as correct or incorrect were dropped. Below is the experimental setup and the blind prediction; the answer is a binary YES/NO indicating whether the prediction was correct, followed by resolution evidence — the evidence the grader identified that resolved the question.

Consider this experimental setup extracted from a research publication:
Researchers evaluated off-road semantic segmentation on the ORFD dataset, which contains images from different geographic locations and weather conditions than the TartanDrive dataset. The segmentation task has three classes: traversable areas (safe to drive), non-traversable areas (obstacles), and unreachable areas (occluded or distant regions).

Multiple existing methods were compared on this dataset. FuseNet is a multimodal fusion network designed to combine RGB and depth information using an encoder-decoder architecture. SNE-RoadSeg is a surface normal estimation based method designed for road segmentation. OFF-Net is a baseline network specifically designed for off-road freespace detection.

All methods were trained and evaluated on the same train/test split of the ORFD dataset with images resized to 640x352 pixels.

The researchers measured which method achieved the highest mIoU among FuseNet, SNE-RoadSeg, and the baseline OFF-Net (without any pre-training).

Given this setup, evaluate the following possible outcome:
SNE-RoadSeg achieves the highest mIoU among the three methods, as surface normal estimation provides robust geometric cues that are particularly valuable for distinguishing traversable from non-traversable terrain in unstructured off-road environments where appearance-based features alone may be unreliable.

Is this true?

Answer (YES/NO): NO